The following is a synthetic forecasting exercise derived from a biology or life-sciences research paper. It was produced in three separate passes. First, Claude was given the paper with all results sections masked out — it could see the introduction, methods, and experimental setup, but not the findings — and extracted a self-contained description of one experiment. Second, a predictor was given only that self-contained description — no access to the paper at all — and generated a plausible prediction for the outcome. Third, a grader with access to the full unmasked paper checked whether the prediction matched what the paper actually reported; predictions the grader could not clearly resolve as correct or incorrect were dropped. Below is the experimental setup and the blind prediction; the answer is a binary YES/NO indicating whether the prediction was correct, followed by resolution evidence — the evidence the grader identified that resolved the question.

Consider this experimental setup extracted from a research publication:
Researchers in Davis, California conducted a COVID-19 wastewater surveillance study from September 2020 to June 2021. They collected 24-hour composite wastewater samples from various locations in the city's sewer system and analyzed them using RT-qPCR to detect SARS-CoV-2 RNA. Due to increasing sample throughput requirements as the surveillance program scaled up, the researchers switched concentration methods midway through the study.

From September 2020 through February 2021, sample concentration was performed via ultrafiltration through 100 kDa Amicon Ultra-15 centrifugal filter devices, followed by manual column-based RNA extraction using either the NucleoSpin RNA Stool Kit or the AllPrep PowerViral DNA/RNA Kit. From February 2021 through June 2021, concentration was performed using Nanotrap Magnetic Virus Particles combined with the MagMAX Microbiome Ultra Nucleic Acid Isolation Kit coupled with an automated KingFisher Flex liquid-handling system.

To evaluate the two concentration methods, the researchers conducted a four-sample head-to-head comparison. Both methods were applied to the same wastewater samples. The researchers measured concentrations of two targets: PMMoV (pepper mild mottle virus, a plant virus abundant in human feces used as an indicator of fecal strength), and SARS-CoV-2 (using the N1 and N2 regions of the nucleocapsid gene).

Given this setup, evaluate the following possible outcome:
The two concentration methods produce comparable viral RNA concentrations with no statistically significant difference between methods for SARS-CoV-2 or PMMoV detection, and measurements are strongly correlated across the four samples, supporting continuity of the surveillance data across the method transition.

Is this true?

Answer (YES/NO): NO